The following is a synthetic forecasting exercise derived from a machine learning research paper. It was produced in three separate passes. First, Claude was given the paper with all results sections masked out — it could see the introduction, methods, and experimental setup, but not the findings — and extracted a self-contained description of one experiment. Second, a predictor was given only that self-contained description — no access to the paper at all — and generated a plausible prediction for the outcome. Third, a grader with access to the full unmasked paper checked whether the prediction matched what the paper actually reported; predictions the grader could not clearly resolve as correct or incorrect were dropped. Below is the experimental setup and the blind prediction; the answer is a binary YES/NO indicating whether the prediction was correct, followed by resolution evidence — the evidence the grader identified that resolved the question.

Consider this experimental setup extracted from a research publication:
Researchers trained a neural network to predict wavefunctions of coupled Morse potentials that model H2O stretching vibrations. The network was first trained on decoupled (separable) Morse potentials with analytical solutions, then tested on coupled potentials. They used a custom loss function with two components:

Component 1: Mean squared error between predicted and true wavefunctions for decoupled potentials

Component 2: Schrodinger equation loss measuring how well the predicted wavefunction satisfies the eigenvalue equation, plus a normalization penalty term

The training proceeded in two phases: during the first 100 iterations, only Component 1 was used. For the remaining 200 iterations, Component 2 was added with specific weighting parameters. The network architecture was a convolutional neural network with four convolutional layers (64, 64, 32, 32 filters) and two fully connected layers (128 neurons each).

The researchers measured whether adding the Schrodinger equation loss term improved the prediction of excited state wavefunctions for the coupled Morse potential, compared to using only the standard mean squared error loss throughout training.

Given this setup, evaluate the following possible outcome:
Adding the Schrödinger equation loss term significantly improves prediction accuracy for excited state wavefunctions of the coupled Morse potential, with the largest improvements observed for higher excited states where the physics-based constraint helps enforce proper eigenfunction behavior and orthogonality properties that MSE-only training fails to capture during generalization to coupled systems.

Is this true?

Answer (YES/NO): YES